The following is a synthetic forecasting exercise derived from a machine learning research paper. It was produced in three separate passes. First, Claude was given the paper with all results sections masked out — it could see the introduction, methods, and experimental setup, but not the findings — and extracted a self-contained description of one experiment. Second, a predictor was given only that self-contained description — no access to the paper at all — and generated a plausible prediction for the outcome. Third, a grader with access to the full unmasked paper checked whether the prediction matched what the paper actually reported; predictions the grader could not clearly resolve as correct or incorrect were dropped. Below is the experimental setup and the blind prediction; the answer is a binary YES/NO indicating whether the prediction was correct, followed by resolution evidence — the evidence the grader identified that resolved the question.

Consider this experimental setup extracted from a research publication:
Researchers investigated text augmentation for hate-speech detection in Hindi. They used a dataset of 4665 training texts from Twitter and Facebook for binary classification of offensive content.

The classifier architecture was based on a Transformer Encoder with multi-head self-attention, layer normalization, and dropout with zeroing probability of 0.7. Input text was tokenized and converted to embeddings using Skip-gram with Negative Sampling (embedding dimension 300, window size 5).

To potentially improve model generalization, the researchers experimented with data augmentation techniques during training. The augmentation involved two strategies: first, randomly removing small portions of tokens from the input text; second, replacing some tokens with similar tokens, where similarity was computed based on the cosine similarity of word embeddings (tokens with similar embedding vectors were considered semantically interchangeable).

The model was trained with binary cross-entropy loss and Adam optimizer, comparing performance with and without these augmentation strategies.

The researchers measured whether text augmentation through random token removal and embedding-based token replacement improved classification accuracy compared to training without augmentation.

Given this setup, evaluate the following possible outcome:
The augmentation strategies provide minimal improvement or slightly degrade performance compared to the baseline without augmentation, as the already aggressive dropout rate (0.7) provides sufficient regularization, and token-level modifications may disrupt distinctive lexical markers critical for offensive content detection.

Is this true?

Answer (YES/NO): YES